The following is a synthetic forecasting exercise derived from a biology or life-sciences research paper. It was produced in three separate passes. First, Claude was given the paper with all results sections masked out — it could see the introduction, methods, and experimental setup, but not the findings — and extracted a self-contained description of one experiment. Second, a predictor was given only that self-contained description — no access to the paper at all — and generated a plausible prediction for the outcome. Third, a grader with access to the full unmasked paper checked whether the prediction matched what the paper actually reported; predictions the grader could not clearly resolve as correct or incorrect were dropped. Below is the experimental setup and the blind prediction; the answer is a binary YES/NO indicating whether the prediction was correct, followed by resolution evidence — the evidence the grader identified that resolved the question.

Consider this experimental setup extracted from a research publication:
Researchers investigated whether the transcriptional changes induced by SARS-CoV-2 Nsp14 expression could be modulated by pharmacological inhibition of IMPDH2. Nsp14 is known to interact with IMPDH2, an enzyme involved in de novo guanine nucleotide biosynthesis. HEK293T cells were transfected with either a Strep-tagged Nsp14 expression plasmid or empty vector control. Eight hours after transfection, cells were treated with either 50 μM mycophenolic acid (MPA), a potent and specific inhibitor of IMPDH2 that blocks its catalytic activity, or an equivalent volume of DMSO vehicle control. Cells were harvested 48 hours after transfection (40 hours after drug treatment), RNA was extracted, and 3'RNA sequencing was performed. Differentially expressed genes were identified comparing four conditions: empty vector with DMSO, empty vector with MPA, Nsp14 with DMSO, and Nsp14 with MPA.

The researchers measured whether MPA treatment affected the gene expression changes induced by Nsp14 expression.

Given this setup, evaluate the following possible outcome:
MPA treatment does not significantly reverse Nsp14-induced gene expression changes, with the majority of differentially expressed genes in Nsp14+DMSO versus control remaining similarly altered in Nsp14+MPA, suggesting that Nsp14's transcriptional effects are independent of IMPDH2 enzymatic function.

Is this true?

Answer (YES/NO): NO